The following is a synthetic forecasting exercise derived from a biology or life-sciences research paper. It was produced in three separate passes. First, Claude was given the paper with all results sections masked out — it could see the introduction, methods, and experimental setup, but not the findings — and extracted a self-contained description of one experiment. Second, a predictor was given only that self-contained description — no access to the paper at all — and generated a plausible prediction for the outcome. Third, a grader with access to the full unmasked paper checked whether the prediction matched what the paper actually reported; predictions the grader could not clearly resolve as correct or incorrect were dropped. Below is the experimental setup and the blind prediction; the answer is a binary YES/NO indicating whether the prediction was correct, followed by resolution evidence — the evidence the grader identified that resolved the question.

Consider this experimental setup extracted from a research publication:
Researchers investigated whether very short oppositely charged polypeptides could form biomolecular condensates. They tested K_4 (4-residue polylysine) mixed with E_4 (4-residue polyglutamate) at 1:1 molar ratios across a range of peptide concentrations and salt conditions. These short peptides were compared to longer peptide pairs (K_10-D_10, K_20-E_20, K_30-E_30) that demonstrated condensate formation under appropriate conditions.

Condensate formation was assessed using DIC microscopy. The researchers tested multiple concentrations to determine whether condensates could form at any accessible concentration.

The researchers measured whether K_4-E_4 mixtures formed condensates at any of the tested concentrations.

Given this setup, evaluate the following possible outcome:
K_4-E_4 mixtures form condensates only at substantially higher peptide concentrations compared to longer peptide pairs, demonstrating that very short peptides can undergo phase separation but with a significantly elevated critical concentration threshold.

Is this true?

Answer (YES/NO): NO